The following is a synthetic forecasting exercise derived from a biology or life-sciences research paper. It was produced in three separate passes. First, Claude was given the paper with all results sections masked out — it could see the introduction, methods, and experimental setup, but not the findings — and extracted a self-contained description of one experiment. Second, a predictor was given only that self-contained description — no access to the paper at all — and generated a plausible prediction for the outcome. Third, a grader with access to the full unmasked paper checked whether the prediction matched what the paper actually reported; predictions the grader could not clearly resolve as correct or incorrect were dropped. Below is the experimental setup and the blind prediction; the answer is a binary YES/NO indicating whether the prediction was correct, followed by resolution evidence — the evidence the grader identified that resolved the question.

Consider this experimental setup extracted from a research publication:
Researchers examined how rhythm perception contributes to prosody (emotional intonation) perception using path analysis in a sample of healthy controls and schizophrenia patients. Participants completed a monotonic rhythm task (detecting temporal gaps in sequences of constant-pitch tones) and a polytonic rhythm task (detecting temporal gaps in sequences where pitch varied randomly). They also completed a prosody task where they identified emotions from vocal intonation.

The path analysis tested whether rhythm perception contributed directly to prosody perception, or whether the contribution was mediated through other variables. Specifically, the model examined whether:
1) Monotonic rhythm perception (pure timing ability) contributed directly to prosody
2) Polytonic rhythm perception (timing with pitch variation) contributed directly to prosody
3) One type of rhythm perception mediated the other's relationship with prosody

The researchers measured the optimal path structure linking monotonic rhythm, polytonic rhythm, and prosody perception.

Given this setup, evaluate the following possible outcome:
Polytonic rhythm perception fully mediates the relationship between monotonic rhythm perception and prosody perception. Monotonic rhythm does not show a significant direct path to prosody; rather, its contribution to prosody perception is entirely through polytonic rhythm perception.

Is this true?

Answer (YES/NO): YES